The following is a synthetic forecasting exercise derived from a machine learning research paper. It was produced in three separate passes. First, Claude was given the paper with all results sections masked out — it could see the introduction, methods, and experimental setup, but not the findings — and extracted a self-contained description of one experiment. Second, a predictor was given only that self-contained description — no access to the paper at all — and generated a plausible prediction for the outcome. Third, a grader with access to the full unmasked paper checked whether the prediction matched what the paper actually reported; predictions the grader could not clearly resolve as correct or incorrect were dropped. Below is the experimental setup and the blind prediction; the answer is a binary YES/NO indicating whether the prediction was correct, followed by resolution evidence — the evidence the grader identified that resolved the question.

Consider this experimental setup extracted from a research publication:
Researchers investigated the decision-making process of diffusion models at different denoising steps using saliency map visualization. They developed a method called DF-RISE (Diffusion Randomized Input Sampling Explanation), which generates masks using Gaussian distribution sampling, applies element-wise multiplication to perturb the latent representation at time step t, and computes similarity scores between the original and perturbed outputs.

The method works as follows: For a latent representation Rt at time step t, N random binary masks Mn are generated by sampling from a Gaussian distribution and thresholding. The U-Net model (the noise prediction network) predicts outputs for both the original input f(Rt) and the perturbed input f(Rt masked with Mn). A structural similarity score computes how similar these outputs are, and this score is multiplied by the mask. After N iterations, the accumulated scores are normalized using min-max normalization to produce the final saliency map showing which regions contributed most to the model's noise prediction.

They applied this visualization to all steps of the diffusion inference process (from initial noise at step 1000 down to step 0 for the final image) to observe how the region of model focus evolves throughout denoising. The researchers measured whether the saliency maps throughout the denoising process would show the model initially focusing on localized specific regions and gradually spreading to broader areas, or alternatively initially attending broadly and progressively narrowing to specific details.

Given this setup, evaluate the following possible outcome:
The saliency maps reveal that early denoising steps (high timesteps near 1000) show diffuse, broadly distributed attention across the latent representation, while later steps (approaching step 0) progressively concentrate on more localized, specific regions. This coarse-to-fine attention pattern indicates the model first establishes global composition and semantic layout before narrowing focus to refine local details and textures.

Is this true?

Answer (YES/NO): NO